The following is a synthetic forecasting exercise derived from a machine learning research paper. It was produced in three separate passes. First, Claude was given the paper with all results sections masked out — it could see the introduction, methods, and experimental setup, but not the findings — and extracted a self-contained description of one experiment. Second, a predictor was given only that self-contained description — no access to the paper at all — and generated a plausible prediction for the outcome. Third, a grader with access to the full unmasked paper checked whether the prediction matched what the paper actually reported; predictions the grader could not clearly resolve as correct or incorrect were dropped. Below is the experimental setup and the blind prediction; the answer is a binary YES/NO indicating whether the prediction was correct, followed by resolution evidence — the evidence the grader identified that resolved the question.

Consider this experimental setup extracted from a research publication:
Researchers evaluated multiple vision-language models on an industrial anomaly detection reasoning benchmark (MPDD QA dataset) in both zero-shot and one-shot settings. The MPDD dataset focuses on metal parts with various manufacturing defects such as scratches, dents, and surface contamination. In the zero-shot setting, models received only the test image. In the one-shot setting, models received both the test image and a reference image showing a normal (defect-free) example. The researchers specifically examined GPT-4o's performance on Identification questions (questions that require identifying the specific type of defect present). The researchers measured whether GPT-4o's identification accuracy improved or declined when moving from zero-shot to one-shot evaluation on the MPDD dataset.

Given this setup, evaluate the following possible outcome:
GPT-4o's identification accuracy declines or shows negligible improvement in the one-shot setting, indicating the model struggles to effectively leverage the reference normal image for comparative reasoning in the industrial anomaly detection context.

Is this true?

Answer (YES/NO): YES